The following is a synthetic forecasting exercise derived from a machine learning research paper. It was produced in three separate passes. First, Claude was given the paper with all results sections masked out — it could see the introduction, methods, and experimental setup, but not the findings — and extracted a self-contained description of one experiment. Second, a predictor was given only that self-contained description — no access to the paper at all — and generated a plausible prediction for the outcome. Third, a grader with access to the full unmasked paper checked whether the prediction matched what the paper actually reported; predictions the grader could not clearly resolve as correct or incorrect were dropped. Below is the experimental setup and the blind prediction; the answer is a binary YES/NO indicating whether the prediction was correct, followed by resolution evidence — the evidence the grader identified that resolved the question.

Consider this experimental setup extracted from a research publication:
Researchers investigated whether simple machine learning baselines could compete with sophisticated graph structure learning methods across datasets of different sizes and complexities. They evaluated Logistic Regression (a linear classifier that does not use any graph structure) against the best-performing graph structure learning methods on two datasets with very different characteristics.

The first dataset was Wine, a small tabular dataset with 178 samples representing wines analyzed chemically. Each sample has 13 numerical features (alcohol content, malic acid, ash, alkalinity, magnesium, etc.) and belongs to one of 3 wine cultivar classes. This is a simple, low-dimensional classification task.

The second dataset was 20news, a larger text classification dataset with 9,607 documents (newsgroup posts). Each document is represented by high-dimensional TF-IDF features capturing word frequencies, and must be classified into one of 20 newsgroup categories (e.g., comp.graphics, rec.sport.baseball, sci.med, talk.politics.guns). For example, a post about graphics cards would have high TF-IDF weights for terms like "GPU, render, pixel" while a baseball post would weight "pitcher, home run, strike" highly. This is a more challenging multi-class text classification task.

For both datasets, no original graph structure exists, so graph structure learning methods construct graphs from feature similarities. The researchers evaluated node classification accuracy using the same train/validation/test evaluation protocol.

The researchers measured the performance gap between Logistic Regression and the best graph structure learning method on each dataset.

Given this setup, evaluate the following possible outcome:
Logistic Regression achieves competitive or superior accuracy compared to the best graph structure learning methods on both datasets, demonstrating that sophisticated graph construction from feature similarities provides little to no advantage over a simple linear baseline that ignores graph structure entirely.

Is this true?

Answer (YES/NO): NO